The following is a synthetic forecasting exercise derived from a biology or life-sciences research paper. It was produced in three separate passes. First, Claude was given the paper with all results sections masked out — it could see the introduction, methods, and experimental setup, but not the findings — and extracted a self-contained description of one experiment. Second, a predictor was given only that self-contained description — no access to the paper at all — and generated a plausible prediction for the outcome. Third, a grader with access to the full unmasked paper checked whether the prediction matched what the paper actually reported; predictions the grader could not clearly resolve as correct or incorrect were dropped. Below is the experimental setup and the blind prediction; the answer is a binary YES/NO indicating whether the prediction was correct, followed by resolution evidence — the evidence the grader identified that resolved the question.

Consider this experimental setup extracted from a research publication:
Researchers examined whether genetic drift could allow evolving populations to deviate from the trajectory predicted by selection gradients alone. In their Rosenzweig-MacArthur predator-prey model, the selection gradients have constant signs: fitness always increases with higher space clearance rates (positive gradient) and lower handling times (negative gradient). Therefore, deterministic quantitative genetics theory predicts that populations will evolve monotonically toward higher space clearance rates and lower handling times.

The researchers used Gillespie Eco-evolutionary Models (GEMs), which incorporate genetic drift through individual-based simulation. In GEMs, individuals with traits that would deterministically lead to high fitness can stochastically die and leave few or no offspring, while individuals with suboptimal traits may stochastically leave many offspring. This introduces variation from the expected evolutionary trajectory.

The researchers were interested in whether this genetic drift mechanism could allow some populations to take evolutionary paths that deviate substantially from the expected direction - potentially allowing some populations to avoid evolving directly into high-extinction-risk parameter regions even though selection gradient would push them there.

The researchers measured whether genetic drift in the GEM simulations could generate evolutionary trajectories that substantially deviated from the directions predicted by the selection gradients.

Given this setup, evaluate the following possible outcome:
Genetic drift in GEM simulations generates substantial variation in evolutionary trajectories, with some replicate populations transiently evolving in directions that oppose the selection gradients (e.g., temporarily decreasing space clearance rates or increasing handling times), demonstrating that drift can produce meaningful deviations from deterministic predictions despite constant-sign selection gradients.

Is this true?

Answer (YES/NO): NO